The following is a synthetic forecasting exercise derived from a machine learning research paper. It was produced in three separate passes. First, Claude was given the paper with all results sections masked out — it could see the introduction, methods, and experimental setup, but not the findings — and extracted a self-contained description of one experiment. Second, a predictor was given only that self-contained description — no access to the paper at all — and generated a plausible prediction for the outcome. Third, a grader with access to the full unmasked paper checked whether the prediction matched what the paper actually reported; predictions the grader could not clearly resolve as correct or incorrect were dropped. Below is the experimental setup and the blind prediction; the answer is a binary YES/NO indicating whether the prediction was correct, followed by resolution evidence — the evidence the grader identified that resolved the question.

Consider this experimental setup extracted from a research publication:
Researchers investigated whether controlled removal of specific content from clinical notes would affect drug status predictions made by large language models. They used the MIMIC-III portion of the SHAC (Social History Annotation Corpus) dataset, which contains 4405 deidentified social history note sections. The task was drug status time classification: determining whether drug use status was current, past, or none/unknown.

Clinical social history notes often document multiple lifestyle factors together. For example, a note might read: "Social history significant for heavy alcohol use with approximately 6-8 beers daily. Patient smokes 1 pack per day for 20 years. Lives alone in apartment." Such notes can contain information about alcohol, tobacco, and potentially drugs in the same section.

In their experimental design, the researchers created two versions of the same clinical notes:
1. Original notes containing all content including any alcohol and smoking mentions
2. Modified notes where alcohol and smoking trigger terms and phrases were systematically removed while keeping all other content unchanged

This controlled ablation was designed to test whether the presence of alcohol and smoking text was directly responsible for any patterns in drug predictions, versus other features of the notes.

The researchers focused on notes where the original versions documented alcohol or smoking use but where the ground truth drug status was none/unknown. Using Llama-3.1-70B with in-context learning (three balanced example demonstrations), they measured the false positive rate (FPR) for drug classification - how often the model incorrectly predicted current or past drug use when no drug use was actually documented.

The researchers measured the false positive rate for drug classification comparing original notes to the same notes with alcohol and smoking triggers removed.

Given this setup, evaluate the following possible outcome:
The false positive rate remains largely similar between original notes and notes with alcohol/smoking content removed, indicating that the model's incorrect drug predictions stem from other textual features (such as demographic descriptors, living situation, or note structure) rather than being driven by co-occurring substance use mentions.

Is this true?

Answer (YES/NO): NO